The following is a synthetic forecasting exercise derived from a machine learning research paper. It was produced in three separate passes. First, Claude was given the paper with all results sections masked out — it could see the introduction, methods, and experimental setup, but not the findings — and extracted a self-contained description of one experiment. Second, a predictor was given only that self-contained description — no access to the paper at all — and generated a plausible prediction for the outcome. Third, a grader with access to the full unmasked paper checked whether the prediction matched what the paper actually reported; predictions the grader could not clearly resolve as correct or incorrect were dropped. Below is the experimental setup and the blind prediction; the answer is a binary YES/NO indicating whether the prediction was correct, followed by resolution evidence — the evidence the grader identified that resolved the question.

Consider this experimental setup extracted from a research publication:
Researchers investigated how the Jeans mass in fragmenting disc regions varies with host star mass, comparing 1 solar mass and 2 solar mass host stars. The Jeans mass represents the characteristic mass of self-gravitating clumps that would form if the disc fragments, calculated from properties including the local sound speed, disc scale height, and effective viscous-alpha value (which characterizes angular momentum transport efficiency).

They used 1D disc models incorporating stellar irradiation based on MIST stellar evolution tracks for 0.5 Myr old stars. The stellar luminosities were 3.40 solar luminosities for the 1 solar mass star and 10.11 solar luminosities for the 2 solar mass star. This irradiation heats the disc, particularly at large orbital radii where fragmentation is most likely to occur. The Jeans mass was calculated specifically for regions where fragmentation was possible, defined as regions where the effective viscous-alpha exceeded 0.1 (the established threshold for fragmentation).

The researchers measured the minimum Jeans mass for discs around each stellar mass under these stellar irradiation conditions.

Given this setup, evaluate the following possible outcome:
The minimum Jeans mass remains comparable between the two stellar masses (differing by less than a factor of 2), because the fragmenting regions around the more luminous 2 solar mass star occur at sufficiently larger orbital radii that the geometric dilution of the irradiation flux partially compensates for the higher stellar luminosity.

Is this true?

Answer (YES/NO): YES